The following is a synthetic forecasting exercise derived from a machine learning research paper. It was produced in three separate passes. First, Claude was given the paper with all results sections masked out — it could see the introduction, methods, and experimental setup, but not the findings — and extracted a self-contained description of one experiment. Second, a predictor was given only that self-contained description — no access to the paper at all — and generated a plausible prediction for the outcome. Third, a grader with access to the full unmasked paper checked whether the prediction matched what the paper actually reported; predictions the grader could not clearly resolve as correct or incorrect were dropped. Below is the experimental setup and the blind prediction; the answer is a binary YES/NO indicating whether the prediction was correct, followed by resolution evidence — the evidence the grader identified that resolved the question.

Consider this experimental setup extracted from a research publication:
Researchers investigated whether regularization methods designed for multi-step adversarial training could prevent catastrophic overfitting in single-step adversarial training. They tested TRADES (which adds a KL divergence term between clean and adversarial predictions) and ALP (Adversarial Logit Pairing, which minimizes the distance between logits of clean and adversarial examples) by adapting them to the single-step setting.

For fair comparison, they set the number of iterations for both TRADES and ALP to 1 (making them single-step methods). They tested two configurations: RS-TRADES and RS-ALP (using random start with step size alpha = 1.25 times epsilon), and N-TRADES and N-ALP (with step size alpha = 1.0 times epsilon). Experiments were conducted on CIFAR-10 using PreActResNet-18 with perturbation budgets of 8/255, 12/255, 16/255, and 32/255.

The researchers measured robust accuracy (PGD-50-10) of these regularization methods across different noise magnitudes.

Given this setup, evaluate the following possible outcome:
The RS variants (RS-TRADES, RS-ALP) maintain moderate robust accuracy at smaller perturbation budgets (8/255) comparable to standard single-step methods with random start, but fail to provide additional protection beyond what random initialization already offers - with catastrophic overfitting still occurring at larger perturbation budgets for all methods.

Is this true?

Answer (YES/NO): NO